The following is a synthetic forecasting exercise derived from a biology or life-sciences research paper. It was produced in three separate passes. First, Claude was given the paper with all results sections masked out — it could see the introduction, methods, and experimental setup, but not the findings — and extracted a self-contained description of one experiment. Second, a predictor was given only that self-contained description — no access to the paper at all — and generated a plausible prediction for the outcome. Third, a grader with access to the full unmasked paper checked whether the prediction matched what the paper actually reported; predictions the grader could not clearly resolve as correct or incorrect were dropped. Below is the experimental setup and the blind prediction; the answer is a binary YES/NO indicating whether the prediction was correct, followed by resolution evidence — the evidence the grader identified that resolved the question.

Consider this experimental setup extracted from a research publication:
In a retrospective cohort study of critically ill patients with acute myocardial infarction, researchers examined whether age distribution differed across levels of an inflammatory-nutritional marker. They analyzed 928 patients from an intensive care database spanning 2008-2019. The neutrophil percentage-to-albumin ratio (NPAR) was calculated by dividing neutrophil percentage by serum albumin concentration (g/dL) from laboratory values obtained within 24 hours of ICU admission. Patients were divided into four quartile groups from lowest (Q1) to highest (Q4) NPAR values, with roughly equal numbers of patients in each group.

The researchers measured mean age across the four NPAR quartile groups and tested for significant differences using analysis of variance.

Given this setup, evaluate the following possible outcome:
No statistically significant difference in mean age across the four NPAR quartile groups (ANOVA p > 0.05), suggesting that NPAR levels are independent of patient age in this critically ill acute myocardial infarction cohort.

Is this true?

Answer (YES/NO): NO